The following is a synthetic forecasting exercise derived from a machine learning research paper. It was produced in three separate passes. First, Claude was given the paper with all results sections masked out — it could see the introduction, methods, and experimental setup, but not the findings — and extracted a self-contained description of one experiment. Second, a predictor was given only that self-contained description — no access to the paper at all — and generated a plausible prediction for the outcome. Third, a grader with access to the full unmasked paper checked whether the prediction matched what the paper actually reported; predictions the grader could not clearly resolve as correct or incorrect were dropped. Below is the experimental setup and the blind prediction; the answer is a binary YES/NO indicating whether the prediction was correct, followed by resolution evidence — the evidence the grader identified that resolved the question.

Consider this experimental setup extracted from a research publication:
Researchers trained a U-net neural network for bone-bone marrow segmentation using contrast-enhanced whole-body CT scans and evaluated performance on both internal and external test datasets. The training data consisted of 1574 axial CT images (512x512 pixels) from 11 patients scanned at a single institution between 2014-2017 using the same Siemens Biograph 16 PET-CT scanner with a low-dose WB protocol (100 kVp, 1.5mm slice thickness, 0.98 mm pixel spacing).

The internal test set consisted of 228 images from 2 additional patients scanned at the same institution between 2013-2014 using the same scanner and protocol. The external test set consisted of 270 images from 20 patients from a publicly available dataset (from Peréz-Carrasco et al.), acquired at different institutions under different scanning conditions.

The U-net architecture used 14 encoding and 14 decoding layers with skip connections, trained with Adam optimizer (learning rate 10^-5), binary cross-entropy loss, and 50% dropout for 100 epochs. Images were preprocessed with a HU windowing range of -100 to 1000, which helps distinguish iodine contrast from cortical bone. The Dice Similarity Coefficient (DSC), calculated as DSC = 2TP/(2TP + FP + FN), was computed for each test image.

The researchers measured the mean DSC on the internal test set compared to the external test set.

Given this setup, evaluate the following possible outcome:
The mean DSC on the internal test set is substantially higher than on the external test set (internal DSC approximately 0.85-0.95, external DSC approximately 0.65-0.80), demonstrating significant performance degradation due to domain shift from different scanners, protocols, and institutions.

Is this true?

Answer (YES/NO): NO